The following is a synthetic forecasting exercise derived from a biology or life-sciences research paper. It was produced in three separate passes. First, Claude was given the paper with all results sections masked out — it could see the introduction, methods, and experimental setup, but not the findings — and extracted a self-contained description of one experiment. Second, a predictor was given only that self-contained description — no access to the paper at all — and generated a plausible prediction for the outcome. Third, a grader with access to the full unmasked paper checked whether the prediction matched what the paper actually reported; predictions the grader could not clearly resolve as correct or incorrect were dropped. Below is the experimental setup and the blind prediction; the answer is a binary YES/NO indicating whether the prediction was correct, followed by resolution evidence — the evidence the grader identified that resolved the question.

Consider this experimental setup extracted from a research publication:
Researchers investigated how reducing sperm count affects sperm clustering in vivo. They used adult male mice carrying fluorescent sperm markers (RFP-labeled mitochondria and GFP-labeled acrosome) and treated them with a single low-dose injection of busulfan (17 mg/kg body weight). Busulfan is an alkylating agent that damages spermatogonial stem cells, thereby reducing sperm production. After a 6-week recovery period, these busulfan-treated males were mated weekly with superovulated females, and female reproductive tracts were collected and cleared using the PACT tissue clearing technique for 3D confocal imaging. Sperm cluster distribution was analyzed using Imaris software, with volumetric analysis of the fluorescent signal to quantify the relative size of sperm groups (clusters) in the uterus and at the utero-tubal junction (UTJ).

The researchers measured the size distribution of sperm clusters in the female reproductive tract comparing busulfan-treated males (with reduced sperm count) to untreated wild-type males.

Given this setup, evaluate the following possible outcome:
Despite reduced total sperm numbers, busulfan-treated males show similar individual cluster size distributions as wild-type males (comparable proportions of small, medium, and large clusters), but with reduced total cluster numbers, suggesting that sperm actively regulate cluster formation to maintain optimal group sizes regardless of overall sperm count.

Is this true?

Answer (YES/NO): NO